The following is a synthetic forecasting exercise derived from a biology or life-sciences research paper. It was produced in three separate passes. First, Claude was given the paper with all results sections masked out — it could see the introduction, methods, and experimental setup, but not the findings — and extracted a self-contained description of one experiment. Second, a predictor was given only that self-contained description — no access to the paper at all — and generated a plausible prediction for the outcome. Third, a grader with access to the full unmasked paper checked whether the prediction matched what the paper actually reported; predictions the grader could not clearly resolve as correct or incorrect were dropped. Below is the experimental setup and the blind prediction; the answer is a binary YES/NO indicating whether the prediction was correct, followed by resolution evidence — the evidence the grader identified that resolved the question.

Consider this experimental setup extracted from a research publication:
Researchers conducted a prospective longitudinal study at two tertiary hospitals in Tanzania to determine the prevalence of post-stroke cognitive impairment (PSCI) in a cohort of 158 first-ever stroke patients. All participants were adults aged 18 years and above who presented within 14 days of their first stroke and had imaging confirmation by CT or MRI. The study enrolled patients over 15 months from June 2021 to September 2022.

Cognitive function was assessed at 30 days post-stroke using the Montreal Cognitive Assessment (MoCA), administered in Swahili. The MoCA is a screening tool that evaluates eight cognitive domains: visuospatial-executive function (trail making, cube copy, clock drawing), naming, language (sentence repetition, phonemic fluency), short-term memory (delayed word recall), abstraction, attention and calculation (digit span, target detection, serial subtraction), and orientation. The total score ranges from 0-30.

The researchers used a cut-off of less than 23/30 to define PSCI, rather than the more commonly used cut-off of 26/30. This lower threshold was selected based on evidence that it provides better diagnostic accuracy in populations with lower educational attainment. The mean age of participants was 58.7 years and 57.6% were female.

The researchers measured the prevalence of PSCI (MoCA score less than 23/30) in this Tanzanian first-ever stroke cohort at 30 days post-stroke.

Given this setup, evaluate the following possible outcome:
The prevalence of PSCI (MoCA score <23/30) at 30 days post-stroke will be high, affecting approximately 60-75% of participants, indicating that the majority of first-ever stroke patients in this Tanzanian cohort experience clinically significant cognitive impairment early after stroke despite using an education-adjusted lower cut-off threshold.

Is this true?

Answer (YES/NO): NO